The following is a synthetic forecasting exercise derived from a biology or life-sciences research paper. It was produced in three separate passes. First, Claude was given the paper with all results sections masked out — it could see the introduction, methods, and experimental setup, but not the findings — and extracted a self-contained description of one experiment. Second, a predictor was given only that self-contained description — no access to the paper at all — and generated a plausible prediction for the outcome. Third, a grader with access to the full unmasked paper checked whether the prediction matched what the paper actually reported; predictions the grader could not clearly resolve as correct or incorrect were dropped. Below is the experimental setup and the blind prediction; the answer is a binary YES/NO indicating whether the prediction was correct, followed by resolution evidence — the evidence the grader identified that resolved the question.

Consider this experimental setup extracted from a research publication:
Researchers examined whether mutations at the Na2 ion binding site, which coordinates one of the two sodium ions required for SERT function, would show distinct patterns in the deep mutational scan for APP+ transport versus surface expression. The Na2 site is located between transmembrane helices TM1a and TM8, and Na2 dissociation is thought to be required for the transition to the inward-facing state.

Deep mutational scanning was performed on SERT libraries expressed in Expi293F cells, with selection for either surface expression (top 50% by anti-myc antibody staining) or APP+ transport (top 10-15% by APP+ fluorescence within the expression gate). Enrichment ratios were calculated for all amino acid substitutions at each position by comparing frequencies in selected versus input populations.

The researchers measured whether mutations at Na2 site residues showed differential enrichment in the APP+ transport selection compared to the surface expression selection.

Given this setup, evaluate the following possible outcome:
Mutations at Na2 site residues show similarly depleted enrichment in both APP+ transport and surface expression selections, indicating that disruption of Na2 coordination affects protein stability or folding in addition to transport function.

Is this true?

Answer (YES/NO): NO